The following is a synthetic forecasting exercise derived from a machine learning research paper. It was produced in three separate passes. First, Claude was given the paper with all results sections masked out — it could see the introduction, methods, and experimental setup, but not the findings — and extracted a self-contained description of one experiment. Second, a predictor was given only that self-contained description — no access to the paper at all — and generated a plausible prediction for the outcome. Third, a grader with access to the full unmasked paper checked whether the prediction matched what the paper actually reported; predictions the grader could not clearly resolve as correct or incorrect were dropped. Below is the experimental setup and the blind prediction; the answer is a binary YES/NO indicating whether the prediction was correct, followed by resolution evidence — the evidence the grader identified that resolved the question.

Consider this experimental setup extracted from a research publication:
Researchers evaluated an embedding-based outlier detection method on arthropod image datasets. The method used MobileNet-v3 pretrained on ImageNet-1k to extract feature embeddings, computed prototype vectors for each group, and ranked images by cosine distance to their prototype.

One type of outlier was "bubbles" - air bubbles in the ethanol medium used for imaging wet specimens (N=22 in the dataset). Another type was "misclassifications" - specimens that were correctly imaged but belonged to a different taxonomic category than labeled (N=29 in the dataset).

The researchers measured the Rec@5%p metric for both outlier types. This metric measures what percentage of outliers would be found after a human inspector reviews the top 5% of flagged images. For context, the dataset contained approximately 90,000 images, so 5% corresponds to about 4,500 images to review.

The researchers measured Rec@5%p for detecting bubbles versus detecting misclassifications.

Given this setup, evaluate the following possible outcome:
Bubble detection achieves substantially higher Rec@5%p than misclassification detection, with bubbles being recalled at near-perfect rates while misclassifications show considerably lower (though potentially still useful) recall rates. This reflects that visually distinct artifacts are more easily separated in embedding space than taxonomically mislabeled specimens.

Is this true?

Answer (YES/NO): NO